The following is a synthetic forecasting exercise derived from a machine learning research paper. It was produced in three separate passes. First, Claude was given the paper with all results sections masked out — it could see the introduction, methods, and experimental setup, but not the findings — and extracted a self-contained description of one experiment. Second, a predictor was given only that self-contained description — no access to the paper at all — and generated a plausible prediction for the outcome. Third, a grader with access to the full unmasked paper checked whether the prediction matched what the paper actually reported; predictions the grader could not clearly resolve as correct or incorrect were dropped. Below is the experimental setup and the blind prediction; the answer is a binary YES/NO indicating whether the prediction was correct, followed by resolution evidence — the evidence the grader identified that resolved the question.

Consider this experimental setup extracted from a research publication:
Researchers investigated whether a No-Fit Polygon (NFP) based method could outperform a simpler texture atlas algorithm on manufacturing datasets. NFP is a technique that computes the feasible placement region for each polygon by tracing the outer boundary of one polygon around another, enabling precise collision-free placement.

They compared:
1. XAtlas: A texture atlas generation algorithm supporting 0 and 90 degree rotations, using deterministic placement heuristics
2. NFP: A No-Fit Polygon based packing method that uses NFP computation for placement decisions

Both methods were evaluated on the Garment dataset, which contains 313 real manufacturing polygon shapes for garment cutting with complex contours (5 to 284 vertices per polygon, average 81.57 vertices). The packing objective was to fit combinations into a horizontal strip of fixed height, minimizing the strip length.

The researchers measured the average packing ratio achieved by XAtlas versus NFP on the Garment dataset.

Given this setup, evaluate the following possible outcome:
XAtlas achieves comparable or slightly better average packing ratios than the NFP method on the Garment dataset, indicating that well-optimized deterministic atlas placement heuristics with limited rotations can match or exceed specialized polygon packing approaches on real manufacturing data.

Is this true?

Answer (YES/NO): YES